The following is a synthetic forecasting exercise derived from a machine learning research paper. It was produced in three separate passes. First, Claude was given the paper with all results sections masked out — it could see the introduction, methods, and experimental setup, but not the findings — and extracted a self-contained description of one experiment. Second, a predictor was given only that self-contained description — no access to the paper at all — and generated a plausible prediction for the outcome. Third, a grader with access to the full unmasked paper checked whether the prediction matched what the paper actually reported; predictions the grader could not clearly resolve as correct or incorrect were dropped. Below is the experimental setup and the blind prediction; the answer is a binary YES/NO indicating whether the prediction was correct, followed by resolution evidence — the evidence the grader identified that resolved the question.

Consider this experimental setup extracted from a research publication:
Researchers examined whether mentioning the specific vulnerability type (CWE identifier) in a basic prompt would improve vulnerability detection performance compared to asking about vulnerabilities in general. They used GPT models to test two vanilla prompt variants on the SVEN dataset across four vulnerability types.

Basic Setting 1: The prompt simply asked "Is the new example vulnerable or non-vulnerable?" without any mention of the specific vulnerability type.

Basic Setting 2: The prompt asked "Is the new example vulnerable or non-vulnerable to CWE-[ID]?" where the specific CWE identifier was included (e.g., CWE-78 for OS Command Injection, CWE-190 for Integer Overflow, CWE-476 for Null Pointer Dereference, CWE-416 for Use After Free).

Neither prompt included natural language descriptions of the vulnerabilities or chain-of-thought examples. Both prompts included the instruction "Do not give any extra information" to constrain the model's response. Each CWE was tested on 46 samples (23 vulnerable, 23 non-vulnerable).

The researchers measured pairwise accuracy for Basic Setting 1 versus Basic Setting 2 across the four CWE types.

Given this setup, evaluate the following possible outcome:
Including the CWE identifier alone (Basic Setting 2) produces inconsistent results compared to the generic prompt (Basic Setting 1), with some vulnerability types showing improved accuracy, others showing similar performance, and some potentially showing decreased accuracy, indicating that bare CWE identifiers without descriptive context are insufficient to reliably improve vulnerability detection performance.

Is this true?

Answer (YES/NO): YES